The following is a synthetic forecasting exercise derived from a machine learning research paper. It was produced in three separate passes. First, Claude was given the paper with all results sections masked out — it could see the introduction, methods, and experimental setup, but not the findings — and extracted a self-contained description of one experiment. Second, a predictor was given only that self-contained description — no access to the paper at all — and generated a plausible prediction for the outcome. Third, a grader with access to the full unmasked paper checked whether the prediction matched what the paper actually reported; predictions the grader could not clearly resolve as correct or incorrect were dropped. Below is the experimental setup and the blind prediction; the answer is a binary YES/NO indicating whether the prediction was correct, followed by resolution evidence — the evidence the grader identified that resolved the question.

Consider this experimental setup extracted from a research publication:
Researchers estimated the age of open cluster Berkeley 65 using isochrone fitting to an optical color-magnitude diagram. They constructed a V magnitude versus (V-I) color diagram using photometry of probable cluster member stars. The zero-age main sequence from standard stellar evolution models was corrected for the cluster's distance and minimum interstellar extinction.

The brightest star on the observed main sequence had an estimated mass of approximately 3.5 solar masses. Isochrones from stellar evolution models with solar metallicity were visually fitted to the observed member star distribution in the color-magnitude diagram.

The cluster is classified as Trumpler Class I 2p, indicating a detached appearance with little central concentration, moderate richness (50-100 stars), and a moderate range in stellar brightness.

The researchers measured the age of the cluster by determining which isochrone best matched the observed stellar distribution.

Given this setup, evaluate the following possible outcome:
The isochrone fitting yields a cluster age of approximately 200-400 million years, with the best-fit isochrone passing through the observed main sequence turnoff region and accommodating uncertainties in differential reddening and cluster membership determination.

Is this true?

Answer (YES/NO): NO